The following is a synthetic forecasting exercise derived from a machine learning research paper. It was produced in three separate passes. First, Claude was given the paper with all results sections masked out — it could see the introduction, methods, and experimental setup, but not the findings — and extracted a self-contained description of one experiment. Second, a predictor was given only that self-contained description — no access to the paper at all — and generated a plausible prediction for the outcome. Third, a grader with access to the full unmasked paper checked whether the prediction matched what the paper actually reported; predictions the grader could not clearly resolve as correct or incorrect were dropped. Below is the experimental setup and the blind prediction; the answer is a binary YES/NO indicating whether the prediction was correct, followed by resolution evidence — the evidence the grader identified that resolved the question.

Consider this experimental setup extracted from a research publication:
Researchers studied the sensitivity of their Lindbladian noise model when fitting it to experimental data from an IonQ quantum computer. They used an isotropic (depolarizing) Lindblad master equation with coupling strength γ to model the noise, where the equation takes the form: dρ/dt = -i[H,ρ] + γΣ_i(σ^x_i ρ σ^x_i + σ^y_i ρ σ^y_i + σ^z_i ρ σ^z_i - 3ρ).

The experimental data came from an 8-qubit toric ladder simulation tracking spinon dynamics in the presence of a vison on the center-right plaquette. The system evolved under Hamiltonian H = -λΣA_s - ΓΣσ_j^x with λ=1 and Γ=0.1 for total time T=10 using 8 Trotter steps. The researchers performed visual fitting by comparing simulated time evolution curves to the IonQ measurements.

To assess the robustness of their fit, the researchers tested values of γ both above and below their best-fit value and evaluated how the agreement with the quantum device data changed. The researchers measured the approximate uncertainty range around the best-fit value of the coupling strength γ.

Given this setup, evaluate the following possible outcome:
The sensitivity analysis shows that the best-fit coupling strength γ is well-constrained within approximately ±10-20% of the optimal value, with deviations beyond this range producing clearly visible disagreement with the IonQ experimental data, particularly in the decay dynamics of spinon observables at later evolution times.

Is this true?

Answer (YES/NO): YES